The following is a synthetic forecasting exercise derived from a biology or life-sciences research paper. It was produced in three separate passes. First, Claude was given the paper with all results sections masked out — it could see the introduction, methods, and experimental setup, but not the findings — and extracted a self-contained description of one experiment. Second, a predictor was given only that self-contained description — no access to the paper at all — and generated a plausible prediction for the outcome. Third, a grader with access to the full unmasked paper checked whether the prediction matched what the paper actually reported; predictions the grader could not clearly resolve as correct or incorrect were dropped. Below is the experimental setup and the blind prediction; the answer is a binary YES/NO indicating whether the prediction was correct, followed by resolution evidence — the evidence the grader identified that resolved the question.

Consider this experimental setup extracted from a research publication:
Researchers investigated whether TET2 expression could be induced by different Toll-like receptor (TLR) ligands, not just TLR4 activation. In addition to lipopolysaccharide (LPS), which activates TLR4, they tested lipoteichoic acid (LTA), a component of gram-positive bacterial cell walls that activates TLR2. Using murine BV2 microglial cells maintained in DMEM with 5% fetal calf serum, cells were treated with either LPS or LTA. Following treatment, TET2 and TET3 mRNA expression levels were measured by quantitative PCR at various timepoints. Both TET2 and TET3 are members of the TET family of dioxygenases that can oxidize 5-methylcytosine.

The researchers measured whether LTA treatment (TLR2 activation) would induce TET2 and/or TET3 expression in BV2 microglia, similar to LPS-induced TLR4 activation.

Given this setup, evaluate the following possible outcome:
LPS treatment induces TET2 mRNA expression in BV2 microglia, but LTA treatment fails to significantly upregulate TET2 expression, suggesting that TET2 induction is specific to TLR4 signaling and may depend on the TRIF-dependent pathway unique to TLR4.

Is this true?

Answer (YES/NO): NO